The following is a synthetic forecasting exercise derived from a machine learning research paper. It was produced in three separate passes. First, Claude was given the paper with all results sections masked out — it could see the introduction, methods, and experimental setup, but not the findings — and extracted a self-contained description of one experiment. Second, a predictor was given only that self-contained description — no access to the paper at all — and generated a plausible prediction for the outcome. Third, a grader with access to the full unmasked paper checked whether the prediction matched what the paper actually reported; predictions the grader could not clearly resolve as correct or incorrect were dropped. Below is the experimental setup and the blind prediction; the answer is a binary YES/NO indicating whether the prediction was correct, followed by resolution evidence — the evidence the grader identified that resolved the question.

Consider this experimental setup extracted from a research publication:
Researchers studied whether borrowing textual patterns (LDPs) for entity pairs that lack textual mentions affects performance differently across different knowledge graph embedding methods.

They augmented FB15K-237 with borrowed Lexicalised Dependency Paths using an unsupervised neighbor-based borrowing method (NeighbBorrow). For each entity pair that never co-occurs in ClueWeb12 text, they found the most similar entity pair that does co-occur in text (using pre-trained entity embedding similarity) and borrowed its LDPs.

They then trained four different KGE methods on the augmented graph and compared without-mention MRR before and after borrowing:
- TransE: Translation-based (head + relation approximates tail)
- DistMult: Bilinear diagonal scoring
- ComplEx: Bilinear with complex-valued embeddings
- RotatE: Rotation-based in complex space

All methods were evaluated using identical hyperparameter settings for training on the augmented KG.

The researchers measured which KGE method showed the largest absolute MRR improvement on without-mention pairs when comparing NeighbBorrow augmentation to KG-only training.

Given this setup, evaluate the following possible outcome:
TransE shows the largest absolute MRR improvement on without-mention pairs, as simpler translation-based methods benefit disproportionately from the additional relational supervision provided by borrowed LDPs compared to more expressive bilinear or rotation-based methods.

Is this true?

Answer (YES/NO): YES